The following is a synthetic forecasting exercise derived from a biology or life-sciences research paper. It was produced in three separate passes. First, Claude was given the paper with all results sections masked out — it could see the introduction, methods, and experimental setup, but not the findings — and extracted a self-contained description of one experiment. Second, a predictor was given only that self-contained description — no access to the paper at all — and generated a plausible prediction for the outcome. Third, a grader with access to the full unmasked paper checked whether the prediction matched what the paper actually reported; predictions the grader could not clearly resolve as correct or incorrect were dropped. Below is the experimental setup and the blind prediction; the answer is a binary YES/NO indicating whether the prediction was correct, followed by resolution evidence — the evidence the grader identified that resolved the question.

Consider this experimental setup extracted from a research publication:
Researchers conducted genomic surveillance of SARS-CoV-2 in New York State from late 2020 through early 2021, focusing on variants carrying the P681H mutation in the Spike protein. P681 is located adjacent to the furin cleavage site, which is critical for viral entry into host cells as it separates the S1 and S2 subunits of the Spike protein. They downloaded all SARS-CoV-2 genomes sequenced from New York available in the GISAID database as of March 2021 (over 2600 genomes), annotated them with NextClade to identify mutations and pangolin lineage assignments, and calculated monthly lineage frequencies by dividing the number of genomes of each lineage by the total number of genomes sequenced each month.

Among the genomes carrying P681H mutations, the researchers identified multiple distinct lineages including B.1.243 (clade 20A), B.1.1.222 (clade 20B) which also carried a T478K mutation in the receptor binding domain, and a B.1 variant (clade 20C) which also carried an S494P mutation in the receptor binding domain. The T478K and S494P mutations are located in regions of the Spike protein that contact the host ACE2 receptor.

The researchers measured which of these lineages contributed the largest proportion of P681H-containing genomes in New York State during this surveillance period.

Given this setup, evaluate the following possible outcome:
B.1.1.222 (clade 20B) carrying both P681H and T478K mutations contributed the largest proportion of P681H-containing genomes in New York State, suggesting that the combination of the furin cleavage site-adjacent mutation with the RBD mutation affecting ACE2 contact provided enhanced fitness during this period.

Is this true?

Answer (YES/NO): NO